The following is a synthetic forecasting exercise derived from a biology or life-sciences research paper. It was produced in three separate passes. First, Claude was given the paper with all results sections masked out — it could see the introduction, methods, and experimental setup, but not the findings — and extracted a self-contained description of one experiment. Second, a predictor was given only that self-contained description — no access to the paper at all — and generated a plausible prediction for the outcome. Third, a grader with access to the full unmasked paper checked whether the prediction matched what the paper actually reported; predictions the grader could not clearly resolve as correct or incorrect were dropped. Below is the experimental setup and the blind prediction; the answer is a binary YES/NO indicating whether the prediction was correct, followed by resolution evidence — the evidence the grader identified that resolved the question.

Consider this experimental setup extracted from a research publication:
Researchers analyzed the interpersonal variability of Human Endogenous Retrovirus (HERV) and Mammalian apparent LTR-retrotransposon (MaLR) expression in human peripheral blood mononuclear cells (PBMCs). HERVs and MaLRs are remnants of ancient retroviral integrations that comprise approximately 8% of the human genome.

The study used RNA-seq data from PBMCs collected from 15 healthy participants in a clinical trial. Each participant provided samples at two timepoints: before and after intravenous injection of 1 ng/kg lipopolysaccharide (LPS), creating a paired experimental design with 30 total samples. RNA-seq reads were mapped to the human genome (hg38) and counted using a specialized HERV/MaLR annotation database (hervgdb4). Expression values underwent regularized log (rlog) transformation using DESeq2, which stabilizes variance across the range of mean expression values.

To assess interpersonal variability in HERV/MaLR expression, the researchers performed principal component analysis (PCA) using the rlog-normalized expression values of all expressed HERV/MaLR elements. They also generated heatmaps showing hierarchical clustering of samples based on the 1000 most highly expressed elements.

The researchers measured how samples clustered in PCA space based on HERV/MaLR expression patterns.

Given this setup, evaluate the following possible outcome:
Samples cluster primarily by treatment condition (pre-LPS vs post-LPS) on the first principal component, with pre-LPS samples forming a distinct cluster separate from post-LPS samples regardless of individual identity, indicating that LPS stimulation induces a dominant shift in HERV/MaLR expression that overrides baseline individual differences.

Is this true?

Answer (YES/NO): YES